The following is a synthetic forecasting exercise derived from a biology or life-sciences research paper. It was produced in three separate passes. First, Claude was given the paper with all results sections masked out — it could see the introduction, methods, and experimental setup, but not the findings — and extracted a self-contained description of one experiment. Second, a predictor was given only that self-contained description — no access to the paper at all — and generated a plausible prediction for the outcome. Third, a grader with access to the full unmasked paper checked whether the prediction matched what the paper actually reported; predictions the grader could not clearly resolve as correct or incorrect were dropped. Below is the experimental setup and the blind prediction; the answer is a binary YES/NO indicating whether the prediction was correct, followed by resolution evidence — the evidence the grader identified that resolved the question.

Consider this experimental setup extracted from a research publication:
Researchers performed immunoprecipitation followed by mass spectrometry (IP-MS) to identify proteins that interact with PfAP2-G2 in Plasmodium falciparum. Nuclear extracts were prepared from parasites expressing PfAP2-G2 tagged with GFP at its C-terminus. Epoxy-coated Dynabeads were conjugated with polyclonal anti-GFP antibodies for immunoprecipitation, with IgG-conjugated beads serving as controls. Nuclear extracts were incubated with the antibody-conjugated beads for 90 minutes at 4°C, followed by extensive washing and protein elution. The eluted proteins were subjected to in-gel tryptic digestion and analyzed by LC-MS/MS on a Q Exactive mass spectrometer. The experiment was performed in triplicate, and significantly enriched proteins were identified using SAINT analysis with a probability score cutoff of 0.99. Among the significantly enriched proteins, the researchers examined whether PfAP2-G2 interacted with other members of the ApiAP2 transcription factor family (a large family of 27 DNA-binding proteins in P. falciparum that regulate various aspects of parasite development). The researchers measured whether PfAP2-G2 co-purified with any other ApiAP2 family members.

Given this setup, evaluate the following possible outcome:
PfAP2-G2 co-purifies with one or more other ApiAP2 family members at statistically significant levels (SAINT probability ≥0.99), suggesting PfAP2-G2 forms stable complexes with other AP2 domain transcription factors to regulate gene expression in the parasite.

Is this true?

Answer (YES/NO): YES